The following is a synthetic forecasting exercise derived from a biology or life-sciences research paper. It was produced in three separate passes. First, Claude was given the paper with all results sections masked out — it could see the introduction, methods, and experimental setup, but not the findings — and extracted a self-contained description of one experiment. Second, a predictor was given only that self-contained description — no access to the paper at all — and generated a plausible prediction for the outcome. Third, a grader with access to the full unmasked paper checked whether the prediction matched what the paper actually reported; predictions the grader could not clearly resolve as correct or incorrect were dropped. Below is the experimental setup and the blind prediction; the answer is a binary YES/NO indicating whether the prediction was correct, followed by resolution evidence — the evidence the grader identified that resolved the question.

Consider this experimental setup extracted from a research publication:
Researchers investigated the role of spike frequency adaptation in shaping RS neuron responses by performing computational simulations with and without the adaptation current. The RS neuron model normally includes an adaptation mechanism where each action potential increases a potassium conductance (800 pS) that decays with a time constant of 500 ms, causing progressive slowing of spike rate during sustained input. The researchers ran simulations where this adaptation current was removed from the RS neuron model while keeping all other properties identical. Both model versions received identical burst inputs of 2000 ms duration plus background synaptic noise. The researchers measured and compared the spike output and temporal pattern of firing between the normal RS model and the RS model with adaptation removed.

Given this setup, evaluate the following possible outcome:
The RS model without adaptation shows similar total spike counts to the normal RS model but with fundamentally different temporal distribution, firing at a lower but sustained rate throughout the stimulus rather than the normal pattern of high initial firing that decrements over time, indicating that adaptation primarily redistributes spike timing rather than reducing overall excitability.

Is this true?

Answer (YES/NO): NO